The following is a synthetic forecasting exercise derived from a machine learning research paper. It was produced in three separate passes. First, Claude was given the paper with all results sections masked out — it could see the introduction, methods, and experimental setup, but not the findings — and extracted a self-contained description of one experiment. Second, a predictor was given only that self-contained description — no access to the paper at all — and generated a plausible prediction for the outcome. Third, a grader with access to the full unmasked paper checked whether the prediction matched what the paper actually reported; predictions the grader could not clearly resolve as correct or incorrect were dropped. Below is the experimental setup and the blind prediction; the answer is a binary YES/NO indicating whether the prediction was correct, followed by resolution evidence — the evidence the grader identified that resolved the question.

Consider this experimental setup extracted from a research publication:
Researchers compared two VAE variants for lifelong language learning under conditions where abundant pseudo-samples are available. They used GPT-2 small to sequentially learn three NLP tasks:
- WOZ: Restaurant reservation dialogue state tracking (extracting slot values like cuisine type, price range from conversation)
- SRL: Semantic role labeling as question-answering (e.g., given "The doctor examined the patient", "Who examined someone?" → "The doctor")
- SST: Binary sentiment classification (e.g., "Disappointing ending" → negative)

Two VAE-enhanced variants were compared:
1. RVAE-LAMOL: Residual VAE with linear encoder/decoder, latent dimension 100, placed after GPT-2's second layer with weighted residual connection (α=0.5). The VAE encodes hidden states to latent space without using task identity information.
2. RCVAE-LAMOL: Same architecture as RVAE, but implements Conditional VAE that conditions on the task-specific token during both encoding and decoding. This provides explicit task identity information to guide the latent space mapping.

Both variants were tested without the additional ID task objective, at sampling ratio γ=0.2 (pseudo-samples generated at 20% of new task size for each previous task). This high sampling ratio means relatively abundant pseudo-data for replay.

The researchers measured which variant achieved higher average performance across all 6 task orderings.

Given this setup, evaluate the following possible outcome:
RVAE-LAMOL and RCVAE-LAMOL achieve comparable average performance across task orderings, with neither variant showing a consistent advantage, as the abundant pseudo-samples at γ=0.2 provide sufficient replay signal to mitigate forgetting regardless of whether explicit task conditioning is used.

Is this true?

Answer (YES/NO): NO